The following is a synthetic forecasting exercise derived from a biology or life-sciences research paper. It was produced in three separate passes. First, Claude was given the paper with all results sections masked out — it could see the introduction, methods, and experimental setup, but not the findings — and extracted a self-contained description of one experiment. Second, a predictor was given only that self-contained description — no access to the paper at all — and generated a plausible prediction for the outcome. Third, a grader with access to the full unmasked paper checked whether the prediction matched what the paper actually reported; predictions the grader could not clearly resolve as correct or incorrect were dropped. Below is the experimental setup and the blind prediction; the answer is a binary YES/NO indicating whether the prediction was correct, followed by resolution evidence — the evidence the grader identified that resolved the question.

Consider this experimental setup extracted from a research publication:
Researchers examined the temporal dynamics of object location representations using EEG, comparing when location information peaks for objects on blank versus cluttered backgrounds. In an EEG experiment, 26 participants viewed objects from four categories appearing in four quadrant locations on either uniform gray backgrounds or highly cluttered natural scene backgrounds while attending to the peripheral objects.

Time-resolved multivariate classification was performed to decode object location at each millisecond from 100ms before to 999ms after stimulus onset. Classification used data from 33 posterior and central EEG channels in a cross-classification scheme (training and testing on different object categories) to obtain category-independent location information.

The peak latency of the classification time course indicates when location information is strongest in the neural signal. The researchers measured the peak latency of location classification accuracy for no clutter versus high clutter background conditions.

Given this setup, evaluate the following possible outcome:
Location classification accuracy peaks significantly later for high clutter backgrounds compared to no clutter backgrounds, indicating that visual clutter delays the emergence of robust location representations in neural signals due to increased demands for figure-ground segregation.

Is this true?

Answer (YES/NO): YES